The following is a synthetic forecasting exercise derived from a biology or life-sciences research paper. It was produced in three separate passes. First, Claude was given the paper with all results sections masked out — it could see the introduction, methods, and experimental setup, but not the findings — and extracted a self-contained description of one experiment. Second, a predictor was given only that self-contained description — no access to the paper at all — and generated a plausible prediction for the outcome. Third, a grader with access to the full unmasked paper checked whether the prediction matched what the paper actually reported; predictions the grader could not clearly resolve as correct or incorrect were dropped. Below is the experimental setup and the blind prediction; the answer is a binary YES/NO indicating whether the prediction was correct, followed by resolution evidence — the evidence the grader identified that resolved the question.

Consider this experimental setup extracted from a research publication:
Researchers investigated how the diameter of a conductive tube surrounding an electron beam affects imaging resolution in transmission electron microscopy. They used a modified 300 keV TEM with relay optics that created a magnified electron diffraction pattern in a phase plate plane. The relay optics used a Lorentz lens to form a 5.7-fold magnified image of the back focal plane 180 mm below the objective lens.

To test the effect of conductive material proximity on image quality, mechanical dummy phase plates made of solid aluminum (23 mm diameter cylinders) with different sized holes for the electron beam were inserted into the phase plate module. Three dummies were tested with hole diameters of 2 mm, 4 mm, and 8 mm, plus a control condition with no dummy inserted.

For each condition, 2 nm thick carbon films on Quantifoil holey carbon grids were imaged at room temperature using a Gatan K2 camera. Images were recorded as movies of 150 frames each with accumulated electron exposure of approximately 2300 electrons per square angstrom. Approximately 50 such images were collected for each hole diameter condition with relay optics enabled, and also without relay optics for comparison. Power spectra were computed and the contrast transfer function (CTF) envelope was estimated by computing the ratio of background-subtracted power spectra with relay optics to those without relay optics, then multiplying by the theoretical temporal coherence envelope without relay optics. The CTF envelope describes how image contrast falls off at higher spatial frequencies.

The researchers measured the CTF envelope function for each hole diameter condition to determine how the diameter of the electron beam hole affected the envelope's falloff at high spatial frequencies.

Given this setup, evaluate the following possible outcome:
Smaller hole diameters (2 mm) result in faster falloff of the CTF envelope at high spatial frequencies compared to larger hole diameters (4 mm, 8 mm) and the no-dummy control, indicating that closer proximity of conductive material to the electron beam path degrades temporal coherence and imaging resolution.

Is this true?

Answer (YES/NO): NO